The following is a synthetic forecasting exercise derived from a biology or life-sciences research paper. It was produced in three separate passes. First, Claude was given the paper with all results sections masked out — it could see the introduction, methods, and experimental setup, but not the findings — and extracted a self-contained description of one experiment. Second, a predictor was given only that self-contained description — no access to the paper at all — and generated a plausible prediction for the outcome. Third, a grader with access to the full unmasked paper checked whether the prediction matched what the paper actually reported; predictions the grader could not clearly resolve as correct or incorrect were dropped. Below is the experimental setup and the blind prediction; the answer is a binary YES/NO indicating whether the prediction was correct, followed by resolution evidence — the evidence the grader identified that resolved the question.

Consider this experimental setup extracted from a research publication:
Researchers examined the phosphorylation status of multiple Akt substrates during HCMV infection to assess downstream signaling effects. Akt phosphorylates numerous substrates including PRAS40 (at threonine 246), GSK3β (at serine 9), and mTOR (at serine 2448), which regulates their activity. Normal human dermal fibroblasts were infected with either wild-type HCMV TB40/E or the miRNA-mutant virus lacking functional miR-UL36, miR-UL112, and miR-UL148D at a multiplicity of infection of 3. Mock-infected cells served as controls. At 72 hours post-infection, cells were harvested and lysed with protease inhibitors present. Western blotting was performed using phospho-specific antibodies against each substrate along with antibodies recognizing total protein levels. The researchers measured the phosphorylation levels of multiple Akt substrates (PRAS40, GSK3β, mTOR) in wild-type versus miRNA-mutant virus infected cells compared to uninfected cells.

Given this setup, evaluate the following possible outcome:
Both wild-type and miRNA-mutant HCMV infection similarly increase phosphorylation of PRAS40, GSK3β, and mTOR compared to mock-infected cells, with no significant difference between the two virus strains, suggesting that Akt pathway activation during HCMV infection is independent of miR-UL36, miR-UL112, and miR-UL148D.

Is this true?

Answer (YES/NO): NO